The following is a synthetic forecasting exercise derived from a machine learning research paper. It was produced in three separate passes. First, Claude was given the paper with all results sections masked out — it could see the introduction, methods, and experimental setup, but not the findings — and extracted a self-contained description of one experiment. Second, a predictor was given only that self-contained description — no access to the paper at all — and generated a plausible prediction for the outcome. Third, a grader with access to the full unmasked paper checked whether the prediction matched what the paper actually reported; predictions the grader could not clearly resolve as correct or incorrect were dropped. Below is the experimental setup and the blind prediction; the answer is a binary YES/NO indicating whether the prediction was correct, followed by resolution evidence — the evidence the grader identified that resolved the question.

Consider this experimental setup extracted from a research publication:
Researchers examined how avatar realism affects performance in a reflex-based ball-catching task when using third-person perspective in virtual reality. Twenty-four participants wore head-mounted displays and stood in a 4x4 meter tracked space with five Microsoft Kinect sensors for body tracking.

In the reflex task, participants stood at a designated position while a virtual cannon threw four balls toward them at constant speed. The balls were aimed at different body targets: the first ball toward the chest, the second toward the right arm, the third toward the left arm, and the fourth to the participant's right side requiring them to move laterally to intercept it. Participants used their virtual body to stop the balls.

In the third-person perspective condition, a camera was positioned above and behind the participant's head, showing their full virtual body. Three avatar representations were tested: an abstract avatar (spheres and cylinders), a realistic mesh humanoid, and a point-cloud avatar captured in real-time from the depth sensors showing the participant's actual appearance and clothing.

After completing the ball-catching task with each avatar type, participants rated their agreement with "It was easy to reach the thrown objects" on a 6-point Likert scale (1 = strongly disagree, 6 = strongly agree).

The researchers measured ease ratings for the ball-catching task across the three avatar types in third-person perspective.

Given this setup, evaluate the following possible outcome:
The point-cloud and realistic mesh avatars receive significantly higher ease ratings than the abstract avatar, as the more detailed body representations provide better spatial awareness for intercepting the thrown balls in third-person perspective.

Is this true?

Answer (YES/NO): NO